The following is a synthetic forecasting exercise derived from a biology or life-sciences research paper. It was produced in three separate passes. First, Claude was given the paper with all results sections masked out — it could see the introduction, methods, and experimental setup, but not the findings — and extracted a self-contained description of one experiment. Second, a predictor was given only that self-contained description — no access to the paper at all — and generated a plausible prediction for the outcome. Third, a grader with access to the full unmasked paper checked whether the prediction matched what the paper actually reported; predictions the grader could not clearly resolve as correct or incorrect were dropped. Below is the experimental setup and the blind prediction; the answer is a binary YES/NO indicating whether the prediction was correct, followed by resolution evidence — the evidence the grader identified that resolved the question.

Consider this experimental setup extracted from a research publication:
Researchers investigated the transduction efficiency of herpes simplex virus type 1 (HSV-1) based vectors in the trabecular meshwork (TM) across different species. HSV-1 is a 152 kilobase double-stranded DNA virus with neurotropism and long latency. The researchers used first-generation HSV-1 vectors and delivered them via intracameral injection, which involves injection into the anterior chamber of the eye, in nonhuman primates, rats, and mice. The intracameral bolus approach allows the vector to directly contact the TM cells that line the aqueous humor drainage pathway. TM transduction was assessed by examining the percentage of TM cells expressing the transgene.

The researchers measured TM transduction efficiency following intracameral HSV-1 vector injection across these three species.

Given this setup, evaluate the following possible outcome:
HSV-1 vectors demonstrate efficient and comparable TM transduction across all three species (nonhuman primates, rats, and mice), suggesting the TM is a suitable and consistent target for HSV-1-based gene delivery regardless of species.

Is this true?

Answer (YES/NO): NO